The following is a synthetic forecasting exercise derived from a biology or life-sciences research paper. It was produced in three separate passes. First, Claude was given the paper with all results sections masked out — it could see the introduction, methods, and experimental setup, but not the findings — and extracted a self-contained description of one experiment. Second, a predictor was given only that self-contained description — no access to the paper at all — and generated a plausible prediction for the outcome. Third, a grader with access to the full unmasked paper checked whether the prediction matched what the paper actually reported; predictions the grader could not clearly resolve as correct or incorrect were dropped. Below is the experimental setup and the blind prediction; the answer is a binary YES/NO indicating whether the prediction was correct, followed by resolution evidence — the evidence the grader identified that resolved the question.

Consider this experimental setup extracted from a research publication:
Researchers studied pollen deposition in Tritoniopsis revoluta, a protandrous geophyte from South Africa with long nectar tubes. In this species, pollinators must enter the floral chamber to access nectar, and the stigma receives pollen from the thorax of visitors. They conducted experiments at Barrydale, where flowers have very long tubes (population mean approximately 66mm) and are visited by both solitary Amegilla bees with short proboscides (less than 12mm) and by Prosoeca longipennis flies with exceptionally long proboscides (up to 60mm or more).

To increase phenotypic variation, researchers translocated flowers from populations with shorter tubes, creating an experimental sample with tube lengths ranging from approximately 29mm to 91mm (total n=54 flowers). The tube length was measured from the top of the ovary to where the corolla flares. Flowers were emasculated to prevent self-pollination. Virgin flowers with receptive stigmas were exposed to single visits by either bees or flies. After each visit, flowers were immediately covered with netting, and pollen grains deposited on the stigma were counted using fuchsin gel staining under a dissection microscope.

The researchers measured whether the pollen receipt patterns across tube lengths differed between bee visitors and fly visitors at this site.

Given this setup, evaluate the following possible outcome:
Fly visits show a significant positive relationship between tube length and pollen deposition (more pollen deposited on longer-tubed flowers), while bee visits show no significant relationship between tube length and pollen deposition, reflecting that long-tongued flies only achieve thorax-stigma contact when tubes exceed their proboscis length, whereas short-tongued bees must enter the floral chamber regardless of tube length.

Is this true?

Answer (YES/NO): YES